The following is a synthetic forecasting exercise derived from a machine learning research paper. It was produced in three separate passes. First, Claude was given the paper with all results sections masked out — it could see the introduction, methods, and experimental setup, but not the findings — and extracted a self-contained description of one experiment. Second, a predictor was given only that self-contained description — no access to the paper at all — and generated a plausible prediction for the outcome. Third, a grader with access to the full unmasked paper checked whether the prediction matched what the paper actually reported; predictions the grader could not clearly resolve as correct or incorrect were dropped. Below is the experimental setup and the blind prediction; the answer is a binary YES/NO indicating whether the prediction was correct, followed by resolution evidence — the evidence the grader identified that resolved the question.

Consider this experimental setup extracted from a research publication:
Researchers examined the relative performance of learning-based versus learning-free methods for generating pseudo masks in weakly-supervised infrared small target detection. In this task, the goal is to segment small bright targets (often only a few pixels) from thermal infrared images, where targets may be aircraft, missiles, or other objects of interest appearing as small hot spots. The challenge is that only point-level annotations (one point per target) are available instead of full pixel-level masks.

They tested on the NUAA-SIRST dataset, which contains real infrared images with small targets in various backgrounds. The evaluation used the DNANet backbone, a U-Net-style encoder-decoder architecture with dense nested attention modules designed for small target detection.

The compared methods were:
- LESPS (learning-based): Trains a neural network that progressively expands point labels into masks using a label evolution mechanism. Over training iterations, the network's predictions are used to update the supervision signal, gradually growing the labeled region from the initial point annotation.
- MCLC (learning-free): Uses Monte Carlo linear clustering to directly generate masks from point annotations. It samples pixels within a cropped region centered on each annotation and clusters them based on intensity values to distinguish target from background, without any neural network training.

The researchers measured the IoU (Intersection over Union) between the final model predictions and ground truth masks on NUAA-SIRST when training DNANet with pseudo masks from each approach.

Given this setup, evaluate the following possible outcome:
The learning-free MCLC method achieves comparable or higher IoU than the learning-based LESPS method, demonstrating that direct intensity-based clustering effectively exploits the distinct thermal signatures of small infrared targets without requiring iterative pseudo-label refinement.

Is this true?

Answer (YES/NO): YES